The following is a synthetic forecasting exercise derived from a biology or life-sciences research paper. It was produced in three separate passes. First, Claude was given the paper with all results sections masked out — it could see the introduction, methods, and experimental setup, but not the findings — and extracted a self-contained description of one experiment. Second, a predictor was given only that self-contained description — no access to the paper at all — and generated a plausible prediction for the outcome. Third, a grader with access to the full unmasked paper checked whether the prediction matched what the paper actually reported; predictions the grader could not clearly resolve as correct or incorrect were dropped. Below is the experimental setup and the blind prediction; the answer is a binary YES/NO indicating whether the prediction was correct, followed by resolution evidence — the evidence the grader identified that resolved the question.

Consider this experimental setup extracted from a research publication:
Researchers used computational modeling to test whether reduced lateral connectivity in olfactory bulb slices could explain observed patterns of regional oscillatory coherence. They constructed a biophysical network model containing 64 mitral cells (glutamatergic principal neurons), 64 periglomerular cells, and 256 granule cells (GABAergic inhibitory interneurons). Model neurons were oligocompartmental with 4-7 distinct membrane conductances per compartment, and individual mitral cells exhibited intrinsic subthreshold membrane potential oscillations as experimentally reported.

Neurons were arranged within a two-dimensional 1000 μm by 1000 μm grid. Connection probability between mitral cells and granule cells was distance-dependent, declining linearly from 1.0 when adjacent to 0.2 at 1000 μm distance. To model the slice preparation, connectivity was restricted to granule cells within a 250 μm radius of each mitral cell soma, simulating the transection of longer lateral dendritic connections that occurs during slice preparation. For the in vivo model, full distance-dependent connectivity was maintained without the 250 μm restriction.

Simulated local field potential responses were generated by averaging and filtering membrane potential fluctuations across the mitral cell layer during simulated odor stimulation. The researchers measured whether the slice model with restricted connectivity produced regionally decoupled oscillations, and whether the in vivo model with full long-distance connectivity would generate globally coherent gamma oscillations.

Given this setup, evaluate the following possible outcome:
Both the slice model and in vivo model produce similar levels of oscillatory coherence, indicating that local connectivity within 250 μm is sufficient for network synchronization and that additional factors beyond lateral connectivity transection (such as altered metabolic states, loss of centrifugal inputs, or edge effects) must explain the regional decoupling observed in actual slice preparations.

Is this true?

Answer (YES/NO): NO